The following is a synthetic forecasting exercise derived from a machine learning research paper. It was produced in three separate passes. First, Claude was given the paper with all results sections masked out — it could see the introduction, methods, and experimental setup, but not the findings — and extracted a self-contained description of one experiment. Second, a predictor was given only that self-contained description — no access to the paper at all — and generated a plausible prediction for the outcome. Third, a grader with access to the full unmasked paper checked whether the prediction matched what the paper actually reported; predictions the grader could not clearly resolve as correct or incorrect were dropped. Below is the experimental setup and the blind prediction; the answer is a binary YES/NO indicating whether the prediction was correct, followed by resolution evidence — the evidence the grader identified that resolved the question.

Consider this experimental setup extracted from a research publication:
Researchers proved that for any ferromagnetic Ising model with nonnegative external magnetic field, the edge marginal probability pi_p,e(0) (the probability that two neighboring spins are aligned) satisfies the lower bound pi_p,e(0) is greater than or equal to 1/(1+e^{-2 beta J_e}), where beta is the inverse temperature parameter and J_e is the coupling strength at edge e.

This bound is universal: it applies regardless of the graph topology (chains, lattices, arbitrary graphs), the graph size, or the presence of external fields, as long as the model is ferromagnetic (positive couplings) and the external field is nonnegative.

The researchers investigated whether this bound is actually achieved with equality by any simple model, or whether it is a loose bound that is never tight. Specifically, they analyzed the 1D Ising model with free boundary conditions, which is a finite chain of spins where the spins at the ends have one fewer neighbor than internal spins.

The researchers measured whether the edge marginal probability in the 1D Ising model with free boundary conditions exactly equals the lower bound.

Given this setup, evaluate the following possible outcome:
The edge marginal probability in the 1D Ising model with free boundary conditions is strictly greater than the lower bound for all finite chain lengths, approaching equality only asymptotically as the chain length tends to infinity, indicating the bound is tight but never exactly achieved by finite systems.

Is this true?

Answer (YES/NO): NO